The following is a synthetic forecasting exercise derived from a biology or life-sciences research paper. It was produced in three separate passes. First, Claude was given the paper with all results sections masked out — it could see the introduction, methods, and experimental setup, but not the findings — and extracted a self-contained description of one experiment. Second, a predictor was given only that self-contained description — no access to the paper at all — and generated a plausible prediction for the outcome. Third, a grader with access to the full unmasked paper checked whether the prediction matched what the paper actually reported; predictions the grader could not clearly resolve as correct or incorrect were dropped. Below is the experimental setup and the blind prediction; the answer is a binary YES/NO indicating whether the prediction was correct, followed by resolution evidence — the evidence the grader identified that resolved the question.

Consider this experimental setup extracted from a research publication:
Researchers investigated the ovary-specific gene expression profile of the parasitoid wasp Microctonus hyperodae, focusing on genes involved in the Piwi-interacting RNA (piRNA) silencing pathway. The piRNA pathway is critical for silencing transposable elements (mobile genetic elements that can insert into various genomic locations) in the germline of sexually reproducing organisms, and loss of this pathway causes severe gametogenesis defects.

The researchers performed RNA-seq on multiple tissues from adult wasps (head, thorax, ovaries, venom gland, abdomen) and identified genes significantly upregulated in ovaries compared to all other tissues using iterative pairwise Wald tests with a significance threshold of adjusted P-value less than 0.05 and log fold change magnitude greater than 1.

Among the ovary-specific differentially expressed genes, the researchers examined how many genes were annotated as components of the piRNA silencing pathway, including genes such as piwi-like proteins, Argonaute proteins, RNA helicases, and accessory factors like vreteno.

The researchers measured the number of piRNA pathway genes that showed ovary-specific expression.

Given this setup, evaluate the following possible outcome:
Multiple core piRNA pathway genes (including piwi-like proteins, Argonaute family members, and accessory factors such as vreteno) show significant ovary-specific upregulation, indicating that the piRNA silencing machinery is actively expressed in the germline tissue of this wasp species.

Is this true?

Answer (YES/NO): YES